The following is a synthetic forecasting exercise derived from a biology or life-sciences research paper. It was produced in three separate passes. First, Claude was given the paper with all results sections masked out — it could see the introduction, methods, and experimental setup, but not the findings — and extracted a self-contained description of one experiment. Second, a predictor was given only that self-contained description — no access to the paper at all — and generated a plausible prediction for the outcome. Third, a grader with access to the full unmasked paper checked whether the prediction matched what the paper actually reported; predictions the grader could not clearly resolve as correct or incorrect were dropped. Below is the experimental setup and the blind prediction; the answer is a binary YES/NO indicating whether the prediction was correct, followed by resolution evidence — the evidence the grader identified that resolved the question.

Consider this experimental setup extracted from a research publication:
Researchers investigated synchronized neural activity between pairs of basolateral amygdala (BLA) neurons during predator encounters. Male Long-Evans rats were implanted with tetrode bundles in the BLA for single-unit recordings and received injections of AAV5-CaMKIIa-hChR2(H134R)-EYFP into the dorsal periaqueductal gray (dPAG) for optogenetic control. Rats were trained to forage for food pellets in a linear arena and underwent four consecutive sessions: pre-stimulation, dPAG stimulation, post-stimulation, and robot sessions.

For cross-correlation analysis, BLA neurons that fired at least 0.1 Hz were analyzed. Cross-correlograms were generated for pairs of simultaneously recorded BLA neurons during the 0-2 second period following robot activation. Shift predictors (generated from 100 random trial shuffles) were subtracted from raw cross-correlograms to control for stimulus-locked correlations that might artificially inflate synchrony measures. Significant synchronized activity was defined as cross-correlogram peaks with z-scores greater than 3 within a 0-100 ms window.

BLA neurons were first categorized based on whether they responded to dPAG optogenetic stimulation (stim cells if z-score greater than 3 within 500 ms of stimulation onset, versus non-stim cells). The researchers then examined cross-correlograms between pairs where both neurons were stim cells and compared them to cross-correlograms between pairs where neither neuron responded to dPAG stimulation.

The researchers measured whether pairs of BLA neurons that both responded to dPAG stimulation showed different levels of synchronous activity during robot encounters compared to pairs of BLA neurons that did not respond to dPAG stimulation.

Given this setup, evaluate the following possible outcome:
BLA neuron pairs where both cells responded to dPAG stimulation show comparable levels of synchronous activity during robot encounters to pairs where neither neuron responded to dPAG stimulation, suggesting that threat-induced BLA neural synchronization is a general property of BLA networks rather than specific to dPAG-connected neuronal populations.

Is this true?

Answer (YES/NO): NO